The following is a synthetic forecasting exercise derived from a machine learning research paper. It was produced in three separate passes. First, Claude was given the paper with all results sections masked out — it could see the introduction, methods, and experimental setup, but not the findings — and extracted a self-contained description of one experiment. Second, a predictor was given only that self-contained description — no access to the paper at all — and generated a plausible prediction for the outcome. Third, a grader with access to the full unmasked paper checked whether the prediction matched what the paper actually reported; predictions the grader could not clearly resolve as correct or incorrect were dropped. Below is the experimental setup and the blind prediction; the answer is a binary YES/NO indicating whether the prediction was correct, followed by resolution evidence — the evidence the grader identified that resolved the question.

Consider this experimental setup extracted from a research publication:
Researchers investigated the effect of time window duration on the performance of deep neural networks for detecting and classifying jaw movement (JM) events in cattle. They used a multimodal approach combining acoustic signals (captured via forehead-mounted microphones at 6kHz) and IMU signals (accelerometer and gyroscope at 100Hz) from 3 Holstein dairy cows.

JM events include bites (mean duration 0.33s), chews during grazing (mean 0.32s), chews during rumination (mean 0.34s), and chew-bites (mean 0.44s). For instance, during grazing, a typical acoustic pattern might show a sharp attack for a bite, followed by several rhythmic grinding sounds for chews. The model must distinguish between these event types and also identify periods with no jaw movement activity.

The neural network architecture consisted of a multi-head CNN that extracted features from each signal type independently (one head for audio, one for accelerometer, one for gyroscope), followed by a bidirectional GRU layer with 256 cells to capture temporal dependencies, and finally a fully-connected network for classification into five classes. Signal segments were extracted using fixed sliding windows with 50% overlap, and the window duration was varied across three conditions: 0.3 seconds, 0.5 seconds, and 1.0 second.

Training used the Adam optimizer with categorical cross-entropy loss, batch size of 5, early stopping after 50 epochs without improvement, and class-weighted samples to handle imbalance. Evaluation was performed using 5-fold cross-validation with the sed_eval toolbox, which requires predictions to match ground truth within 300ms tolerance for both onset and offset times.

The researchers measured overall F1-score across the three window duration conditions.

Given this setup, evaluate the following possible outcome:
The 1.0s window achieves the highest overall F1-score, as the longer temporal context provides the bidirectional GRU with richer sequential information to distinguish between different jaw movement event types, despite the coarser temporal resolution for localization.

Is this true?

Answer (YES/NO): NO